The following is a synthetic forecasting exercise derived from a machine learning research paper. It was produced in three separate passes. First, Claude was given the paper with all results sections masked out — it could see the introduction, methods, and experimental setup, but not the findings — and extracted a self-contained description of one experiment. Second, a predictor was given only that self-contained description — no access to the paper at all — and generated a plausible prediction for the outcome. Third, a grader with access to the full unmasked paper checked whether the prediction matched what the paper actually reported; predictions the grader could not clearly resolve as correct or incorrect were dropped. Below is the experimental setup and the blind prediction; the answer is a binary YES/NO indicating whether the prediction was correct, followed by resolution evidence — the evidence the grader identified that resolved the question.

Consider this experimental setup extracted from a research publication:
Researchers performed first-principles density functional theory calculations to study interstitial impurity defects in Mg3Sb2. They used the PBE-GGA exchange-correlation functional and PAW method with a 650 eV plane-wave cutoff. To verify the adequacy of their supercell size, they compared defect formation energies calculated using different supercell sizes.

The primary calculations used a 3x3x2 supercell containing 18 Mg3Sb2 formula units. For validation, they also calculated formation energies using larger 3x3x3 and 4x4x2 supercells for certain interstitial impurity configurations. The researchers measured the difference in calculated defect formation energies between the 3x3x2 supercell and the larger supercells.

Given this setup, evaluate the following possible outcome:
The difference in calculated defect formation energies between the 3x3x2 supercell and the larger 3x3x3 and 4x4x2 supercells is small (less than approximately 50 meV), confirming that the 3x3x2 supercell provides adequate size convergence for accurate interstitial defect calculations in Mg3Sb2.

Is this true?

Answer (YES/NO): NO